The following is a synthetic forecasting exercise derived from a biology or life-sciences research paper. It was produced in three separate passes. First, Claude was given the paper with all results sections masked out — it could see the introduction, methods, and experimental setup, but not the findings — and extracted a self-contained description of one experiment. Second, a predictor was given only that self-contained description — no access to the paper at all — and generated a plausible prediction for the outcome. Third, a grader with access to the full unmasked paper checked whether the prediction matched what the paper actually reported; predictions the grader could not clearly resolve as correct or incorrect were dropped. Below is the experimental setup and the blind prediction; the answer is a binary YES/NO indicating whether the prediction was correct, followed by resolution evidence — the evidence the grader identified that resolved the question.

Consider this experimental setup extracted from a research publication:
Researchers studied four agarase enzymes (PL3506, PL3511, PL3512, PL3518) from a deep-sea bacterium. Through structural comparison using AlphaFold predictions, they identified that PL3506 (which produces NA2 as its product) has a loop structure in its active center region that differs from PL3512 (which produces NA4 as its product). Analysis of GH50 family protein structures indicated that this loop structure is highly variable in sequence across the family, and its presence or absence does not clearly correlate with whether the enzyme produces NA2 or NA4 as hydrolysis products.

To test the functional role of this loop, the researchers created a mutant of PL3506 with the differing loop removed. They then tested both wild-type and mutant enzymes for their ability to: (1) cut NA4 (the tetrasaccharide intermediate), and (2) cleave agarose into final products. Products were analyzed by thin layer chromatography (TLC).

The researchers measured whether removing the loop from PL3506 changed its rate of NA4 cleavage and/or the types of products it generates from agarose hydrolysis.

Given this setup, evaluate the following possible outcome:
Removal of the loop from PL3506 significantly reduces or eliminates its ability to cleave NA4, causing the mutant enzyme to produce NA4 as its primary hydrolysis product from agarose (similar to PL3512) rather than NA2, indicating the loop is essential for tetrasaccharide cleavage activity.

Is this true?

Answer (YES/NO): NO